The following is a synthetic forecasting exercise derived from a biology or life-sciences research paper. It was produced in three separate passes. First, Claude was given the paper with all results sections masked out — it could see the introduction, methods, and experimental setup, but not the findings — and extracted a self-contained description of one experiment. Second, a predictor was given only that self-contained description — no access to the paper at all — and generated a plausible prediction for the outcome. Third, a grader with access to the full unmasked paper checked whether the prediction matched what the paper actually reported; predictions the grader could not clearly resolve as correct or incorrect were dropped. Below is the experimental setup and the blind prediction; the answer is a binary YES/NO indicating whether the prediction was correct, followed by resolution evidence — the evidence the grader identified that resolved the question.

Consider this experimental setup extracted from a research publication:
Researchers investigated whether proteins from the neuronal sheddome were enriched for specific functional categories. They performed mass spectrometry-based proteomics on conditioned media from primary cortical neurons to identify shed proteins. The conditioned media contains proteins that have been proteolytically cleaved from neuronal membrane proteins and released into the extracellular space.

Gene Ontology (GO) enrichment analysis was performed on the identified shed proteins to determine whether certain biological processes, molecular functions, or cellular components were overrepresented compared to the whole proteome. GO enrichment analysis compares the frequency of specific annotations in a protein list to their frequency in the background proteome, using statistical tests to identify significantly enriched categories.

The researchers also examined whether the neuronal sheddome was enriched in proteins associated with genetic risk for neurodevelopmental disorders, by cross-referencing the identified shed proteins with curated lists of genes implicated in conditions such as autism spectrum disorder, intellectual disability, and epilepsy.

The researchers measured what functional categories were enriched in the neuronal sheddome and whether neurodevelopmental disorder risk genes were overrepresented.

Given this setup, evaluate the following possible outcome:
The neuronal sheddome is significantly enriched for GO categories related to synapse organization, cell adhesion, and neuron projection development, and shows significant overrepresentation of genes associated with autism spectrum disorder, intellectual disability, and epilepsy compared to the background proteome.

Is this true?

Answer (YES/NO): NO